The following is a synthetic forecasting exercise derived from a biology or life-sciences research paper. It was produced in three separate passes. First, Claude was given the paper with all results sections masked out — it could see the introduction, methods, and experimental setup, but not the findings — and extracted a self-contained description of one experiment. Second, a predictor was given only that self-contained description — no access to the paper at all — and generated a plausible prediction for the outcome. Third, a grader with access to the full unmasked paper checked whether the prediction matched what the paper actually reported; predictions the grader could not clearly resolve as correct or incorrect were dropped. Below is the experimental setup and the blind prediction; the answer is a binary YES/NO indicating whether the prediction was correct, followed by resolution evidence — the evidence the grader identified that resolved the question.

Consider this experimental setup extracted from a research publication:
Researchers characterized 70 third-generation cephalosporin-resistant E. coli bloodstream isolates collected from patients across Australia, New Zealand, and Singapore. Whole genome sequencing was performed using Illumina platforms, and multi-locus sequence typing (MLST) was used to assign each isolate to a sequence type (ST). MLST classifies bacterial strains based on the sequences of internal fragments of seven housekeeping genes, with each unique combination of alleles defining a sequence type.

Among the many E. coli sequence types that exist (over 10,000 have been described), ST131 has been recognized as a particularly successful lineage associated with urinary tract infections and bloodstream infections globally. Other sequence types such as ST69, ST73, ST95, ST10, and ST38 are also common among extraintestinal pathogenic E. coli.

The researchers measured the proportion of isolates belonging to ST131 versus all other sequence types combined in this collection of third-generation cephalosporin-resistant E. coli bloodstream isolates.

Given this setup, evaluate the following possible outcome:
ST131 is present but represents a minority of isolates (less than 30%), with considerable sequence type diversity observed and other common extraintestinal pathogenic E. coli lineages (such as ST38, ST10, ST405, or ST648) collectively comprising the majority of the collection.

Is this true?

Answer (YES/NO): NO